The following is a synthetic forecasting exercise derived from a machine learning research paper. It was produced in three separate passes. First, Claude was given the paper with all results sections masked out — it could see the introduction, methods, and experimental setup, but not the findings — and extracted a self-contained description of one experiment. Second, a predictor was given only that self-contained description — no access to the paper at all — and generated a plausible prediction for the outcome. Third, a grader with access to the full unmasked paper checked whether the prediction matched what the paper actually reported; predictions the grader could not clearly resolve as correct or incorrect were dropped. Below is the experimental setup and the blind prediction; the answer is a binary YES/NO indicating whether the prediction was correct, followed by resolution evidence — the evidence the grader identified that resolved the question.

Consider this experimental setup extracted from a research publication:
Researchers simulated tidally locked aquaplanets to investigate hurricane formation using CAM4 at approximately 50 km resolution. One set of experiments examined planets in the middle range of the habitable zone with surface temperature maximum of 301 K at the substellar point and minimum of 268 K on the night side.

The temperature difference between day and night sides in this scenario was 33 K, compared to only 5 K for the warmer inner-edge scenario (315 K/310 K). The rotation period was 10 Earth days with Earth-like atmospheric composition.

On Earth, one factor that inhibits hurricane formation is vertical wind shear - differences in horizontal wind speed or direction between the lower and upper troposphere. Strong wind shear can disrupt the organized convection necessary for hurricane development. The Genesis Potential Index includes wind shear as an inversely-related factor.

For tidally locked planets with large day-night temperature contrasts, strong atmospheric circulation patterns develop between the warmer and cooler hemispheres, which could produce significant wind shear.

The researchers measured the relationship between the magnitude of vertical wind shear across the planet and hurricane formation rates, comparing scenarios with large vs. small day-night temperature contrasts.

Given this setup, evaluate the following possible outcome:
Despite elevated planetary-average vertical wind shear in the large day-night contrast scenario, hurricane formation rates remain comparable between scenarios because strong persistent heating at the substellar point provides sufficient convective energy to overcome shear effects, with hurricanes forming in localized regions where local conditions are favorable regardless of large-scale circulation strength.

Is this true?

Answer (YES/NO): NO